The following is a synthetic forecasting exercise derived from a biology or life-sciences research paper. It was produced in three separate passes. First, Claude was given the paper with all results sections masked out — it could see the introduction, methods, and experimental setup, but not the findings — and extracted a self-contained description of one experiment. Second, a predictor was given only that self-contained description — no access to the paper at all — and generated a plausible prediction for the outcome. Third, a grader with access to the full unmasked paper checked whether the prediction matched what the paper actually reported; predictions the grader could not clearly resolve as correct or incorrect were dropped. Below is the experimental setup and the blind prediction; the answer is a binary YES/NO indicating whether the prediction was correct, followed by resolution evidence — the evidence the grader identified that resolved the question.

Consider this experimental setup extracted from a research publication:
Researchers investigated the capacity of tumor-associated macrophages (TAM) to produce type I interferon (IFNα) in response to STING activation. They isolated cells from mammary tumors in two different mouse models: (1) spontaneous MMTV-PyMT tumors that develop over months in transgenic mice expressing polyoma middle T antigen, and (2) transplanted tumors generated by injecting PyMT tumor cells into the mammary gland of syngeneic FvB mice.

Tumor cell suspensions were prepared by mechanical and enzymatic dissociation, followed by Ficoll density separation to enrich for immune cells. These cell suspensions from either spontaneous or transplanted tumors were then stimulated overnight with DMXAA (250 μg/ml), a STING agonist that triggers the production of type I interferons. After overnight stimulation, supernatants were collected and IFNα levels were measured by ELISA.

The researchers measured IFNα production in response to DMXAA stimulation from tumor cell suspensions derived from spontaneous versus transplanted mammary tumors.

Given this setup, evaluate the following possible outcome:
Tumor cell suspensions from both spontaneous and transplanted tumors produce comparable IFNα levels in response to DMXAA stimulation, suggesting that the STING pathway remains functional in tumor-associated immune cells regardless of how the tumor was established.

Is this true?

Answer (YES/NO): NO